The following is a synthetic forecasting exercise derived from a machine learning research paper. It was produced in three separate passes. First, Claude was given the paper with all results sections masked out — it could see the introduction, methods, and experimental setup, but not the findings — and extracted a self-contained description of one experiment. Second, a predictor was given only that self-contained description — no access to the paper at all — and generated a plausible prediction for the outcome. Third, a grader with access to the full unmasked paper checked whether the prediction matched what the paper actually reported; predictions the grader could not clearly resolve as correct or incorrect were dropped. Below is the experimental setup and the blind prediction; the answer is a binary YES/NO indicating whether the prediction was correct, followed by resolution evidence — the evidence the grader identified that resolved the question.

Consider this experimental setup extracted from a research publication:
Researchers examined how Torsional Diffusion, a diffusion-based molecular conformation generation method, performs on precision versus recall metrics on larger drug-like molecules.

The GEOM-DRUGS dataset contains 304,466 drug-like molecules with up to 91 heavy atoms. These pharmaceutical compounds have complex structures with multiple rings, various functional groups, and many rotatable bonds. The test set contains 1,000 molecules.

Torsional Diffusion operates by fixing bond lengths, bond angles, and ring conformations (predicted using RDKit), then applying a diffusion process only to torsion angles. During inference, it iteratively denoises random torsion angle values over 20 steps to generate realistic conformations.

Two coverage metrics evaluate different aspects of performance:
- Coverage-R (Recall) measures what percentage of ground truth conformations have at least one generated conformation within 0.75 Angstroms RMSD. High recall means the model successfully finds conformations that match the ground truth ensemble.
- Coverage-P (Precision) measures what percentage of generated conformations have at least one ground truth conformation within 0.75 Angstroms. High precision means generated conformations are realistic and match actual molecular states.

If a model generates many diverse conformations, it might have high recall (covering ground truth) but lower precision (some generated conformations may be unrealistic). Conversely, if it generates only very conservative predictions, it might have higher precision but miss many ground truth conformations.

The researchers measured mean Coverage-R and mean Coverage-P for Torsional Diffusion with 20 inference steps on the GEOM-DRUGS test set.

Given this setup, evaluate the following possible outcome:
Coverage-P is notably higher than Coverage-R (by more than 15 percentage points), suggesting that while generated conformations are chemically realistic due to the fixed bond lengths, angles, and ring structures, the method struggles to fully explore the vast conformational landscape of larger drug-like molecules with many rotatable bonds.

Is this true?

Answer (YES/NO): NO